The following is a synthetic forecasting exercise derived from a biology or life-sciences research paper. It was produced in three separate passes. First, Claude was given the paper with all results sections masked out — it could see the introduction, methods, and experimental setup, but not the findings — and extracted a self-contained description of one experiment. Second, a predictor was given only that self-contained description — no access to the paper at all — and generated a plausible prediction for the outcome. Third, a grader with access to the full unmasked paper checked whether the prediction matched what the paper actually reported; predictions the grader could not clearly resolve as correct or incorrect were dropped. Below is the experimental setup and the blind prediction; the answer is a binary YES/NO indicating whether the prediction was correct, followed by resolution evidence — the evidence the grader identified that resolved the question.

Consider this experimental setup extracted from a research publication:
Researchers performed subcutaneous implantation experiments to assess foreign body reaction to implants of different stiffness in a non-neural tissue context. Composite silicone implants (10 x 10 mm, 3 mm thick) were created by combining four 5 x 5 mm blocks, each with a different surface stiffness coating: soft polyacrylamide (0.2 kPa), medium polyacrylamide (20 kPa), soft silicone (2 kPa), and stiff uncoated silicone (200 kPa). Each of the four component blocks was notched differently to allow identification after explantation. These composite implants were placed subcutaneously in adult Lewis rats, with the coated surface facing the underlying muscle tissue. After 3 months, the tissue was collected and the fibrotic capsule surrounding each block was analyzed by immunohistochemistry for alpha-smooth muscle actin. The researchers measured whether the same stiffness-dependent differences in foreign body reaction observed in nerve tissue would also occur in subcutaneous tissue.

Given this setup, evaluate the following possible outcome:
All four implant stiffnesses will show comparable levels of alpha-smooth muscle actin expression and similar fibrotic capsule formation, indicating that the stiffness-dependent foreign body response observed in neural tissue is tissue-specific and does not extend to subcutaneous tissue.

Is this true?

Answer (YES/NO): NO